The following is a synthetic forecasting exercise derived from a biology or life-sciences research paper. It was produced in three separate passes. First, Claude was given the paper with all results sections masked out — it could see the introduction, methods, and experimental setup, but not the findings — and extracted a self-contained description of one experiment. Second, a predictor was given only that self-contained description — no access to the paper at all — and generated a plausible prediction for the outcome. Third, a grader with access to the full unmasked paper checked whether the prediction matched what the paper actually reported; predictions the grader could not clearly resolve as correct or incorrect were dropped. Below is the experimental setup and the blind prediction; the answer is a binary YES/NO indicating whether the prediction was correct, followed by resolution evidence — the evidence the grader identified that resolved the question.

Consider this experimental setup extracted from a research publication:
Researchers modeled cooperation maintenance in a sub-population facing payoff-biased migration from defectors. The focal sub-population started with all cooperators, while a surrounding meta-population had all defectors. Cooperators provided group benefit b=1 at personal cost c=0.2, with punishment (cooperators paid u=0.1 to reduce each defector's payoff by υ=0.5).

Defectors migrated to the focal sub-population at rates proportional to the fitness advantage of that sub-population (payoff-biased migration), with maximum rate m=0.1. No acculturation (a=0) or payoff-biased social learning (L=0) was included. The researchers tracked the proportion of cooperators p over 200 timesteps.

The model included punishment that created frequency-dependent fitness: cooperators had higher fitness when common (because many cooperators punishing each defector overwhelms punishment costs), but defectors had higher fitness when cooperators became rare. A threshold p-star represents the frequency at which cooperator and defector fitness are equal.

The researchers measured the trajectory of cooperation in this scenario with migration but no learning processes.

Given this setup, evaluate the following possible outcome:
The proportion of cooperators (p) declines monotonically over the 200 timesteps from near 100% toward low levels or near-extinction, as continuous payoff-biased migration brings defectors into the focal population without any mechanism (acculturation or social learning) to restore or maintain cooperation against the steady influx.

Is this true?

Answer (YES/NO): NO